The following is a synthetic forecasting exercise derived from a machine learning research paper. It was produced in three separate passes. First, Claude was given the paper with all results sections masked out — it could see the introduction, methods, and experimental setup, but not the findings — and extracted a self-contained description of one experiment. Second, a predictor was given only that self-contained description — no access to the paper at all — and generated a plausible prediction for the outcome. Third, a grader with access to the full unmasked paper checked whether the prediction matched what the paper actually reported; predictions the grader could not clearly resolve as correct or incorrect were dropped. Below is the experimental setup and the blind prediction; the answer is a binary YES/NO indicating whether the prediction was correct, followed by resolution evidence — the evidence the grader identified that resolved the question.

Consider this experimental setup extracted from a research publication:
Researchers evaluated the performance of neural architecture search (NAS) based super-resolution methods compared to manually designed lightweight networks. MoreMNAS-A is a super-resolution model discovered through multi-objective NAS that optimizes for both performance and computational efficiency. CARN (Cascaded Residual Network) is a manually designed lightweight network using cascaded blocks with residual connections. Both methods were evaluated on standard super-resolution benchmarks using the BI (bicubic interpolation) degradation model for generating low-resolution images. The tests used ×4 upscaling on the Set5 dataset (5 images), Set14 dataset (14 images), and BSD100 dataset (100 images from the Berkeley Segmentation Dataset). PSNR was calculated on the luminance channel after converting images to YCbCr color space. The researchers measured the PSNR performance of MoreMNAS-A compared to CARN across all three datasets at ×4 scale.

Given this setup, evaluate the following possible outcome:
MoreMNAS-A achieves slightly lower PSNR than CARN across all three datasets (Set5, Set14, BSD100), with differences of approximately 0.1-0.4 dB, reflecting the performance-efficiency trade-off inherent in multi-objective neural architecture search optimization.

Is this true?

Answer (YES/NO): NO